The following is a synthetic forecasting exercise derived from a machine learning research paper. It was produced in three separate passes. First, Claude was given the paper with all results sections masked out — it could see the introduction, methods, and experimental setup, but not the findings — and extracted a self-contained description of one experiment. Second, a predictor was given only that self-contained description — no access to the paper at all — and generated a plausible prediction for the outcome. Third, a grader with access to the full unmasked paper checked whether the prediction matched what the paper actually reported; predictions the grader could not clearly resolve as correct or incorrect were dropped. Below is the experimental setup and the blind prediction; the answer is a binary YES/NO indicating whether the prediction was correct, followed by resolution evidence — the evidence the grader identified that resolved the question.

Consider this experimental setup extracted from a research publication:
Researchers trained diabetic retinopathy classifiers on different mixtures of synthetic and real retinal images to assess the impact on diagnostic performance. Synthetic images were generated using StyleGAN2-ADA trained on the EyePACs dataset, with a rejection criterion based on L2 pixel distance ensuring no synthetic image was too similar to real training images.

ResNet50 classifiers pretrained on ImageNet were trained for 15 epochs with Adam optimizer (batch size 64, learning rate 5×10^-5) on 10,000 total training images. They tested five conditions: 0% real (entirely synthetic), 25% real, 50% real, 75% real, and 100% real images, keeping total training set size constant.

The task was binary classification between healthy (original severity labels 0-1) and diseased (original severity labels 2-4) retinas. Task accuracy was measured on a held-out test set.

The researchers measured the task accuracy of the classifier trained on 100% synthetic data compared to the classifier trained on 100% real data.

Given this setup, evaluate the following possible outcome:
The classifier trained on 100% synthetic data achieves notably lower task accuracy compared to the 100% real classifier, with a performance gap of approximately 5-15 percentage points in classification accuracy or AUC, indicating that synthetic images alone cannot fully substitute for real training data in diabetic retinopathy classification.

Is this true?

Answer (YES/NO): NO